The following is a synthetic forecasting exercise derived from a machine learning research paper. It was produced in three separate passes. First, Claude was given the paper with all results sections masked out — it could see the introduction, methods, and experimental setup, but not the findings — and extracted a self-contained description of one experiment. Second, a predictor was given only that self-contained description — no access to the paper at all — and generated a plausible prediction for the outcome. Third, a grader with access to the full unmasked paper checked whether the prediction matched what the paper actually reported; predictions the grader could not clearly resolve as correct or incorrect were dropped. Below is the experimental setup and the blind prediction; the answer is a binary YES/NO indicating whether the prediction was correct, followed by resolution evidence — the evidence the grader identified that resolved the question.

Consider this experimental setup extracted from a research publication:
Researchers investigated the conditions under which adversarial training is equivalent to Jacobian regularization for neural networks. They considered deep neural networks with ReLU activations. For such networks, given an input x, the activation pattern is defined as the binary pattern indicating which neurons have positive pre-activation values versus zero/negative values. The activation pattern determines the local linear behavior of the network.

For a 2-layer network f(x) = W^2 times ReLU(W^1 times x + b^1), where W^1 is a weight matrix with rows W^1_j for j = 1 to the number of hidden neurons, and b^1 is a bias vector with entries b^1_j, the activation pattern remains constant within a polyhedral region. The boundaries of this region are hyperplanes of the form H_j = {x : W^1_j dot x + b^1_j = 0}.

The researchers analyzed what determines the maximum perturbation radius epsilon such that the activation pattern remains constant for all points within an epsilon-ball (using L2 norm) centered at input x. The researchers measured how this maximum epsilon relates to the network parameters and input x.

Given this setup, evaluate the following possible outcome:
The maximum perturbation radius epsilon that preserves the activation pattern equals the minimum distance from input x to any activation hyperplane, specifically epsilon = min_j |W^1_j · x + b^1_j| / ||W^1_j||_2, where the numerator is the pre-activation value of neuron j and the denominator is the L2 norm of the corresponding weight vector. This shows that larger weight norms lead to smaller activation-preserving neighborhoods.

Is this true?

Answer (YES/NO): YES